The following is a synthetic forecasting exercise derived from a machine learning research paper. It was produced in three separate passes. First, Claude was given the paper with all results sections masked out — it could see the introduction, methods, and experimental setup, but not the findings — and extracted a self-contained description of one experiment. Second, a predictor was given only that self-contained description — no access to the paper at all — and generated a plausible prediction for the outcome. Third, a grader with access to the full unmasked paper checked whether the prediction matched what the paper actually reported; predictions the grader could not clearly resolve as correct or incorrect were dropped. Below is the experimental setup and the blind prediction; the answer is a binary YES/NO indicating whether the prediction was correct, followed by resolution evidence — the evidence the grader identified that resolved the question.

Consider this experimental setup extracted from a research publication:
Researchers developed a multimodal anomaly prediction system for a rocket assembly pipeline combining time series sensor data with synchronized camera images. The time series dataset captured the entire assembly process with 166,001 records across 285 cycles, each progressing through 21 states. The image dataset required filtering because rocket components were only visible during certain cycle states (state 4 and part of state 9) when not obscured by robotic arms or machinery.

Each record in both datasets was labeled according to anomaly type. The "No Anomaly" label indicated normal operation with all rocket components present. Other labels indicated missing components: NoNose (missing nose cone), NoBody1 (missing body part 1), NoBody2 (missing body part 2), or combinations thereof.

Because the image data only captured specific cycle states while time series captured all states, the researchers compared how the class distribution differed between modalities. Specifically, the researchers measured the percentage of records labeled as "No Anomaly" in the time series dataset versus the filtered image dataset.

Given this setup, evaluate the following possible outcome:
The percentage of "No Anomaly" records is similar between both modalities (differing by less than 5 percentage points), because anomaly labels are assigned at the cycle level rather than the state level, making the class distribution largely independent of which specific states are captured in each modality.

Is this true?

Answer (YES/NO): NO